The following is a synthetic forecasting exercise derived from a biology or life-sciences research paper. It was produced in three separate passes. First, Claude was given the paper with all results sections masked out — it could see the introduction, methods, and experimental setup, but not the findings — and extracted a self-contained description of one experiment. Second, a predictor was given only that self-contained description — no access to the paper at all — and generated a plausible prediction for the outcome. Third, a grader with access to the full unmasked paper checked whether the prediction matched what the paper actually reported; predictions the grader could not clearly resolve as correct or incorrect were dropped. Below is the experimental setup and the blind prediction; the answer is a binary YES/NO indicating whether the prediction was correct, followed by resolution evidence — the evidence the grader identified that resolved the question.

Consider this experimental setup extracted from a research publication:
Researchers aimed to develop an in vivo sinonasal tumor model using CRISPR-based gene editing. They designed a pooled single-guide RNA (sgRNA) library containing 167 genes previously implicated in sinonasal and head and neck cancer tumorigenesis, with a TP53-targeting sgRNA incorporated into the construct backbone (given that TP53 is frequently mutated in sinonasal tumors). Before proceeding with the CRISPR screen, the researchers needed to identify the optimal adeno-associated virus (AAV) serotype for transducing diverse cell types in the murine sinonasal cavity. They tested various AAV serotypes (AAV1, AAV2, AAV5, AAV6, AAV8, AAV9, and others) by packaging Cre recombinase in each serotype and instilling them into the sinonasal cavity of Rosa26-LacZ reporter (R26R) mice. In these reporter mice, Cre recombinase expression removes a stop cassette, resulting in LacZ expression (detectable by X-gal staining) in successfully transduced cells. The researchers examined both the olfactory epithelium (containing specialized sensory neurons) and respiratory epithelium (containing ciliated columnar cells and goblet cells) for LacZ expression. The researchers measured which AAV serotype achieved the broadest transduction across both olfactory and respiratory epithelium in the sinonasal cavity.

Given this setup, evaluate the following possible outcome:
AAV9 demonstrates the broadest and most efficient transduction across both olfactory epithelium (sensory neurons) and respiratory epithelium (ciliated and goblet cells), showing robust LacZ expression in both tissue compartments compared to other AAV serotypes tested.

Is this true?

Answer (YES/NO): NO